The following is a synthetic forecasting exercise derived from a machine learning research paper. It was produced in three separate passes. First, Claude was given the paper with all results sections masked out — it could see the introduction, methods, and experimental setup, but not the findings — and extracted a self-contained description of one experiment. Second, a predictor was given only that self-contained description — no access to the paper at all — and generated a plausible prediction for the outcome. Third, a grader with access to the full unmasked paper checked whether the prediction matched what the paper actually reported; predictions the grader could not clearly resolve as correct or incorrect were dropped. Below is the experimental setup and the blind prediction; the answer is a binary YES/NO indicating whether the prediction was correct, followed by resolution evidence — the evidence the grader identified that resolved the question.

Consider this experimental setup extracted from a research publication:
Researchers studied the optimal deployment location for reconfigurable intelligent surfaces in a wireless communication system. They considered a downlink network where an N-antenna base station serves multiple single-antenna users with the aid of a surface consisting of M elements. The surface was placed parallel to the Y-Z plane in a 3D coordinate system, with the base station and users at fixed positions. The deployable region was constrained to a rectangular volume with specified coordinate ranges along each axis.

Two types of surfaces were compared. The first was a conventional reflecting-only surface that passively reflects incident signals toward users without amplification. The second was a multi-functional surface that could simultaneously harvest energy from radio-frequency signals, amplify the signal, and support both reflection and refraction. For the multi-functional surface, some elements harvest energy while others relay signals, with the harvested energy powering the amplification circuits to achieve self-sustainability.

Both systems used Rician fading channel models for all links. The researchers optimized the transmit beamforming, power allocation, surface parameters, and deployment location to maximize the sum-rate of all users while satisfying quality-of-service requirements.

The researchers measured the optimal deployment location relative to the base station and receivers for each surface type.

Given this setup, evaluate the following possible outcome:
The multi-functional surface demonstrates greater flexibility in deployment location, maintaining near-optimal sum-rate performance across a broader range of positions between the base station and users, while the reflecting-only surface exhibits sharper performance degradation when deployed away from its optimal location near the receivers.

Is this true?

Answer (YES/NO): NO